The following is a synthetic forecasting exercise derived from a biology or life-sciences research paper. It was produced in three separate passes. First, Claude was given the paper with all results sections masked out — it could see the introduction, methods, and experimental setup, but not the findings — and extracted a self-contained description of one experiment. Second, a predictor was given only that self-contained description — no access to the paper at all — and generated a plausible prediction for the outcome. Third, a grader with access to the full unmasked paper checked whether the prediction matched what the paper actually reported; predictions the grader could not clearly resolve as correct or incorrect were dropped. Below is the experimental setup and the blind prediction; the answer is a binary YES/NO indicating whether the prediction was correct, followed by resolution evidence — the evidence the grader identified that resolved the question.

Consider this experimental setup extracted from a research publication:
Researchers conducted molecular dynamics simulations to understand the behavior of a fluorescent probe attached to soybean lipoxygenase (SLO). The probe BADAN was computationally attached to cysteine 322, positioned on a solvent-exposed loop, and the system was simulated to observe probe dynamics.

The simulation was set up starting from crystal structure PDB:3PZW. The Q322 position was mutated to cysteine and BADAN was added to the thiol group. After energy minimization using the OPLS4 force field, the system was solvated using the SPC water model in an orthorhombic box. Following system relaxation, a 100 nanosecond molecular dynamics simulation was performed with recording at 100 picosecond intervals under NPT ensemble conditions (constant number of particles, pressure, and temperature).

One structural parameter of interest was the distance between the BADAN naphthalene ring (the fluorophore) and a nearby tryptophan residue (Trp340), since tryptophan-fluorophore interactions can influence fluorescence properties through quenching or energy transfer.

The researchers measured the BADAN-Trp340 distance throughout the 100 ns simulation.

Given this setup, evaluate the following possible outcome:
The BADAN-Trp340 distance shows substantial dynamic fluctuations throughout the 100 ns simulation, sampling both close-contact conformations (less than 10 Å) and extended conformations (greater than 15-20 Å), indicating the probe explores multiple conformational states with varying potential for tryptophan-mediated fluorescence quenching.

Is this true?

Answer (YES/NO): NO